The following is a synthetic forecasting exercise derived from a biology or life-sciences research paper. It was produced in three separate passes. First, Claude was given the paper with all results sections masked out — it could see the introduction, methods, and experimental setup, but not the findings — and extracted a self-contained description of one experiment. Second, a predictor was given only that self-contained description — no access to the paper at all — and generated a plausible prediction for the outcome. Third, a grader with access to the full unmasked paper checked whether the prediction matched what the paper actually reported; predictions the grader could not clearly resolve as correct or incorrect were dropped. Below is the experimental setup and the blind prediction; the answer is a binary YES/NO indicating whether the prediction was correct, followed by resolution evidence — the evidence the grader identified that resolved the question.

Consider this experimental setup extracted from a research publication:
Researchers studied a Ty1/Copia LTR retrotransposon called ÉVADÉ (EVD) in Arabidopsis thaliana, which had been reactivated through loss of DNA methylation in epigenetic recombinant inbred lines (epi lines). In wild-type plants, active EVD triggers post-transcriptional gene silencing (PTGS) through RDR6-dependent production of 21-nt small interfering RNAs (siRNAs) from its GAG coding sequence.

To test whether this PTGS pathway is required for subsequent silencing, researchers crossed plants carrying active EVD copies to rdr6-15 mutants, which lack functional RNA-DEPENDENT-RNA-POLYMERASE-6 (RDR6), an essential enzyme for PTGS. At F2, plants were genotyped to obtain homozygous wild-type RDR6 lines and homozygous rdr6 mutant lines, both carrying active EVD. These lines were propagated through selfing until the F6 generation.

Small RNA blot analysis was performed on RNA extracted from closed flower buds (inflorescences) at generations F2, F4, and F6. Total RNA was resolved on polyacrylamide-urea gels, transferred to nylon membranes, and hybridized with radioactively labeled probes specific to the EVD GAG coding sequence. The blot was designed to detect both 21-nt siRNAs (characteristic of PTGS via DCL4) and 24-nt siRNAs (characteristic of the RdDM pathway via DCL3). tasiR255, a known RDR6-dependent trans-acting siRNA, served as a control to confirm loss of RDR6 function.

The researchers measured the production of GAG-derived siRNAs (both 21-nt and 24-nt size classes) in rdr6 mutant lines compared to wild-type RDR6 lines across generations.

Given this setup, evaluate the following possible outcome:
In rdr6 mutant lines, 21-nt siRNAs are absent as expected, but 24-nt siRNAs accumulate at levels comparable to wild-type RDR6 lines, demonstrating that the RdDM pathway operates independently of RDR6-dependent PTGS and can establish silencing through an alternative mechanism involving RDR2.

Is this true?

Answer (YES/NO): NO